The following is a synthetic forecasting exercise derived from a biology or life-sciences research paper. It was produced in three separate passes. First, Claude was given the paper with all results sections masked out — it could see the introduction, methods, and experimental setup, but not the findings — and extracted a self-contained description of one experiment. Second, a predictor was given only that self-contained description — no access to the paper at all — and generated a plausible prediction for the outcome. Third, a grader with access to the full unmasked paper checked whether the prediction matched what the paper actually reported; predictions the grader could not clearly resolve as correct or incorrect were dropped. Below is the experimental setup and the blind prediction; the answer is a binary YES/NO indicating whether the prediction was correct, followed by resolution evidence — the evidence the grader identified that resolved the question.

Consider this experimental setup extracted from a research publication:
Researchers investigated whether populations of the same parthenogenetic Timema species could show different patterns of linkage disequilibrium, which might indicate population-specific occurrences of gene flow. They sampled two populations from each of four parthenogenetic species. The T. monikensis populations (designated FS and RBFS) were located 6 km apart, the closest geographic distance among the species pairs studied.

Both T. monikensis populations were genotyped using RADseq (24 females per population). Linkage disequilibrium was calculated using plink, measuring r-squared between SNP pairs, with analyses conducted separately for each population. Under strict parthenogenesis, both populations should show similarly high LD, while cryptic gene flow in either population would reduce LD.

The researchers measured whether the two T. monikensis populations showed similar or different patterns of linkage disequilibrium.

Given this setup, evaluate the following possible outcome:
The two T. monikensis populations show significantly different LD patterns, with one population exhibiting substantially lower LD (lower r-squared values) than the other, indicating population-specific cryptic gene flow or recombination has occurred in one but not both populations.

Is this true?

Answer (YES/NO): YES